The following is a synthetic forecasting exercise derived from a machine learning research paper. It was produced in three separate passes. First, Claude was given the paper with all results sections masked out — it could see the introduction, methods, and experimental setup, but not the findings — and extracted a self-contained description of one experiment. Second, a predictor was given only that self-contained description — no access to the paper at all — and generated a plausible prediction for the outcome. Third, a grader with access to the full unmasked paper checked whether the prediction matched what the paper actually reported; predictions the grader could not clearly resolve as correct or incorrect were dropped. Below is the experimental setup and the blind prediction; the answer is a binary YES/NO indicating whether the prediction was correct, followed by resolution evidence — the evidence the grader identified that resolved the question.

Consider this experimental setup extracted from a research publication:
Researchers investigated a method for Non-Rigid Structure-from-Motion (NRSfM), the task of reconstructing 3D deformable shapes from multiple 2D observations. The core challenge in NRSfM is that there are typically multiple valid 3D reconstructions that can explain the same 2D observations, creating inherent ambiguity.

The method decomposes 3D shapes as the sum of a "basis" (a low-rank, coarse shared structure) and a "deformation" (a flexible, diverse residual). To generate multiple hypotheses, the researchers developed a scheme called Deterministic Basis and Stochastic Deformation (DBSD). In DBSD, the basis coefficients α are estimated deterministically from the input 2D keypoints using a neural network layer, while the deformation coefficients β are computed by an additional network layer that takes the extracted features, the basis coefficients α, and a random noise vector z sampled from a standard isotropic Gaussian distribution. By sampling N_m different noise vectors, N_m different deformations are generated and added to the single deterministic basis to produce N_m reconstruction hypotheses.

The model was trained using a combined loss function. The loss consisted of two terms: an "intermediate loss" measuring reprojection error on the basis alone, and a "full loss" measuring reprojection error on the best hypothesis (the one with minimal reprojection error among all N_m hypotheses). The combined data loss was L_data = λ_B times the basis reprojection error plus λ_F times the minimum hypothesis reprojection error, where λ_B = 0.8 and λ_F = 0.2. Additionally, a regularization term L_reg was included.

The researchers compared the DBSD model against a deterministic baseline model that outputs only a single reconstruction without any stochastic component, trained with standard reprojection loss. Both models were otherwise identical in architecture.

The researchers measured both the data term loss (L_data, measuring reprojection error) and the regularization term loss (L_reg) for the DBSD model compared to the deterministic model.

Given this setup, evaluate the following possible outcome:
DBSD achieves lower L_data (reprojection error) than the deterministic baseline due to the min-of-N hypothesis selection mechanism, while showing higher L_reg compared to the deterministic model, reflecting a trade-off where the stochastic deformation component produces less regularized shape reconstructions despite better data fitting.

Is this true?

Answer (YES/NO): NO